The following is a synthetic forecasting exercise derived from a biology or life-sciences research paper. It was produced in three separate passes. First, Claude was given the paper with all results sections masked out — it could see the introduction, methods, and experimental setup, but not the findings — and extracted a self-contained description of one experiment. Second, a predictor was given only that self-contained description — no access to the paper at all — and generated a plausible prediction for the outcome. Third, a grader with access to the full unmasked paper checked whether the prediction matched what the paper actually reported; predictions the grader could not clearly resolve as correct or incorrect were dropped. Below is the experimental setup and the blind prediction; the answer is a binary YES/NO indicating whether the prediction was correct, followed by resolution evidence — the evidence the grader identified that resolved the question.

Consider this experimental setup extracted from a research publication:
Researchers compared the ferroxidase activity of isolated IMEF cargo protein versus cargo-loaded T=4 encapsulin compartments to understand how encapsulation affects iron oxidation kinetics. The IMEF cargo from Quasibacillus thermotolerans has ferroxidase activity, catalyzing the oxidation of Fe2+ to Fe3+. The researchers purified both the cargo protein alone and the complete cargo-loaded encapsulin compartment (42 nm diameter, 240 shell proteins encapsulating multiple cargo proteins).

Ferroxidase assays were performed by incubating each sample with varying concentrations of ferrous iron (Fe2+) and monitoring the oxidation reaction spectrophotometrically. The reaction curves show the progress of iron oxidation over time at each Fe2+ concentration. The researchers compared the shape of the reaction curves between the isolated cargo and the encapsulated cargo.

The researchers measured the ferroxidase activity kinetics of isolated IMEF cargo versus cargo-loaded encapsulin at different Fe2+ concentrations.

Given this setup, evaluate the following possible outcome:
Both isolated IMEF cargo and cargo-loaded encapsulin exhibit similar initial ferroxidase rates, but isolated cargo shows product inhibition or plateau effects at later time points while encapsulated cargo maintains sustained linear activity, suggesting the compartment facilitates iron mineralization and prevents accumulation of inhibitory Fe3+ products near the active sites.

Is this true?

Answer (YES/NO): NO